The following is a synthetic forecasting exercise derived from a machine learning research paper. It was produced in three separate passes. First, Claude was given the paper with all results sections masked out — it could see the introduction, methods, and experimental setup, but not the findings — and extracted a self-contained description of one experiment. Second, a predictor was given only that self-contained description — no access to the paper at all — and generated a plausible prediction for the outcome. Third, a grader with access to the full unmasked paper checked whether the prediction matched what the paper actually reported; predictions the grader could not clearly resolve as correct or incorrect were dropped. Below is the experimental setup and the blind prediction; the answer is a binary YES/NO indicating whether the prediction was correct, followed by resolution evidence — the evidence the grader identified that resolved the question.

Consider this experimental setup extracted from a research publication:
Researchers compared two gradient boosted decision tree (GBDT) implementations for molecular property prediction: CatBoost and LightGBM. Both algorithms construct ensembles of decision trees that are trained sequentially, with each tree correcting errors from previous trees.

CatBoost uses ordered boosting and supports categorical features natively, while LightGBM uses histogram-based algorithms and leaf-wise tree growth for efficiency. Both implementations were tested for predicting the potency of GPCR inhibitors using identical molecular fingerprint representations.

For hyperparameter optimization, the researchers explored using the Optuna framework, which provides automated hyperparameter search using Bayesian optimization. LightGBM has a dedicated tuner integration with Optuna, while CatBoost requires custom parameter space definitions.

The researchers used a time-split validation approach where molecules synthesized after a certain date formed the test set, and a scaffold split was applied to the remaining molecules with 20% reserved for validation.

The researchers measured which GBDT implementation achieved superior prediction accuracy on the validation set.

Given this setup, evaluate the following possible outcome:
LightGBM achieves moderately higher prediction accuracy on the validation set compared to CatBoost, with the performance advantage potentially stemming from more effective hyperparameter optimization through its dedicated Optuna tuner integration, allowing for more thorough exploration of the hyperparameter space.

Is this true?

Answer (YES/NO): NO